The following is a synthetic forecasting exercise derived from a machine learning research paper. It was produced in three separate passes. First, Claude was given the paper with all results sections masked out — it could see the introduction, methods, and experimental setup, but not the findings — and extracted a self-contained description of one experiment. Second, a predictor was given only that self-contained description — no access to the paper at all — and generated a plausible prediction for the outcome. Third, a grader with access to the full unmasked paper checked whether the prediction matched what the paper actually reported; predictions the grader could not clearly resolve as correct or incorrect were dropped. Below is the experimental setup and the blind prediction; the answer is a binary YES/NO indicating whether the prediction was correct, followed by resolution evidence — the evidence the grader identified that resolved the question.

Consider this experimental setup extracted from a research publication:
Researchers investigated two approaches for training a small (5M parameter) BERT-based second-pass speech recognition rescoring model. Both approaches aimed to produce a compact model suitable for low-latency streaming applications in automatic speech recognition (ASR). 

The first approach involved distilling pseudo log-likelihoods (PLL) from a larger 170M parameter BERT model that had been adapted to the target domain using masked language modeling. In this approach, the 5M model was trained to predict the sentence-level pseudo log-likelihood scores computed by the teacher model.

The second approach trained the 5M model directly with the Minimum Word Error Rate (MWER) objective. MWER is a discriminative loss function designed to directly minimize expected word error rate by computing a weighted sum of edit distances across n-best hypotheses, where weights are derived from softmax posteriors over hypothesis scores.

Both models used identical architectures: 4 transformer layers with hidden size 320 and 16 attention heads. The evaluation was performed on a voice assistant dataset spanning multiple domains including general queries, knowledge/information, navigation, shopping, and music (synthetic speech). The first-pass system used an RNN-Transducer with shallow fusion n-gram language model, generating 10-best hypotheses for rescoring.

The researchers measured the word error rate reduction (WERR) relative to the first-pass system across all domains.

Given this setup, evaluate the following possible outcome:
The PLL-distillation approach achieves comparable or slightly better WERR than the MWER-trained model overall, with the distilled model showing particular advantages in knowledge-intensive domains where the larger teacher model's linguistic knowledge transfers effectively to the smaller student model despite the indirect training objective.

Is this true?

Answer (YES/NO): NO